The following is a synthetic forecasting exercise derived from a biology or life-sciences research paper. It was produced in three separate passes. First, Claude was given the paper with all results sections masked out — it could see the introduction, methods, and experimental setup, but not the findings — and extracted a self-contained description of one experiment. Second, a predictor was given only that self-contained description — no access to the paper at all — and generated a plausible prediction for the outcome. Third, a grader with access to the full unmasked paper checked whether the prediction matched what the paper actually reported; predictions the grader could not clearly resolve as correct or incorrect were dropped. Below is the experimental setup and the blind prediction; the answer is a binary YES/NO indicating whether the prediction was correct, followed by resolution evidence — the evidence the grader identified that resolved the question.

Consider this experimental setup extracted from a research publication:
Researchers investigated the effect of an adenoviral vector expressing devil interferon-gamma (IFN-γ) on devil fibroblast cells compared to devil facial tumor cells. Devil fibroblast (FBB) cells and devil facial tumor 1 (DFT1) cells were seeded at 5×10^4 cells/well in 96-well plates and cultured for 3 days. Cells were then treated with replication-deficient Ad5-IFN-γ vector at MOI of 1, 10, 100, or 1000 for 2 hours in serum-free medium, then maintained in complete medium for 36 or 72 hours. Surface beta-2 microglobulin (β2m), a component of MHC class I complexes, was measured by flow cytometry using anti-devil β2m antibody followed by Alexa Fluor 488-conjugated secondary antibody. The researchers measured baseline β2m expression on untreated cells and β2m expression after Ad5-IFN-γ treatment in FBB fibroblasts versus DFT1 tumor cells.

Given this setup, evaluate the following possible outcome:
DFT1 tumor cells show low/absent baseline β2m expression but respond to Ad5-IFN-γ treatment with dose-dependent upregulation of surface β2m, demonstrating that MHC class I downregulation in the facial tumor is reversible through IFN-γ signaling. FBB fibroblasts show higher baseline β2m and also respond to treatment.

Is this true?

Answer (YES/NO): YES